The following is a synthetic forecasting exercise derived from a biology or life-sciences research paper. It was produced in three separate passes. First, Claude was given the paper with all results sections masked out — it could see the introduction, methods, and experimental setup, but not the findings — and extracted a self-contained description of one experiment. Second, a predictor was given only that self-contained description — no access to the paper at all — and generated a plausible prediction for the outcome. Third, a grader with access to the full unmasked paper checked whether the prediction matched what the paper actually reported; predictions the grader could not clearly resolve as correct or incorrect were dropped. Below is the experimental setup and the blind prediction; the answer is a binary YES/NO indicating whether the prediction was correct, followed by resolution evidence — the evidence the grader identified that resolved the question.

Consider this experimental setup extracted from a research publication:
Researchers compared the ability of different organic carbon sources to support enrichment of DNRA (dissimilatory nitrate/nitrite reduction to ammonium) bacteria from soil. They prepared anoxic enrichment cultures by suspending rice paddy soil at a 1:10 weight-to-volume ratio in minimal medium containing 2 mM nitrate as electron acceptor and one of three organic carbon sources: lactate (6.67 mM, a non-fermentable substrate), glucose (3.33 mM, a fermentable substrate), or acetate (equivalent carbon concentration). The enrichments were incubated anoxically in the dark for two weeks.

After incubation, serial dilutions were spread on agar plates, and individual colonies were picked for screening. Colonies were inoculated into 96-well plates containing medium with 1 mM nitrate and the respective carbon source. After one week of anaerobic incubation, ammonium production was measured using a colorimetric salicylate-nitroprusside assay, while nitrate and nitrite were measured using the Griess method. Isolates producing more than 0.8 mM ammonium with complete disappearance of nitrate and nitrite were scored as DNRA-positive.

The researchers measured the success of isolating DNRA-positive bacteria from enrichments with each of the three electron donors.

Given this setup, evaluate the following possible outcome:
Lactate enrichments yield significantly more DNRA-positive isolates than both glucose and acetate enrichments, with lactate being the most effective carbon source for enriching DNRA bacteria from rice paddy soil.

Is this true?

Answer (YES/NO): YES